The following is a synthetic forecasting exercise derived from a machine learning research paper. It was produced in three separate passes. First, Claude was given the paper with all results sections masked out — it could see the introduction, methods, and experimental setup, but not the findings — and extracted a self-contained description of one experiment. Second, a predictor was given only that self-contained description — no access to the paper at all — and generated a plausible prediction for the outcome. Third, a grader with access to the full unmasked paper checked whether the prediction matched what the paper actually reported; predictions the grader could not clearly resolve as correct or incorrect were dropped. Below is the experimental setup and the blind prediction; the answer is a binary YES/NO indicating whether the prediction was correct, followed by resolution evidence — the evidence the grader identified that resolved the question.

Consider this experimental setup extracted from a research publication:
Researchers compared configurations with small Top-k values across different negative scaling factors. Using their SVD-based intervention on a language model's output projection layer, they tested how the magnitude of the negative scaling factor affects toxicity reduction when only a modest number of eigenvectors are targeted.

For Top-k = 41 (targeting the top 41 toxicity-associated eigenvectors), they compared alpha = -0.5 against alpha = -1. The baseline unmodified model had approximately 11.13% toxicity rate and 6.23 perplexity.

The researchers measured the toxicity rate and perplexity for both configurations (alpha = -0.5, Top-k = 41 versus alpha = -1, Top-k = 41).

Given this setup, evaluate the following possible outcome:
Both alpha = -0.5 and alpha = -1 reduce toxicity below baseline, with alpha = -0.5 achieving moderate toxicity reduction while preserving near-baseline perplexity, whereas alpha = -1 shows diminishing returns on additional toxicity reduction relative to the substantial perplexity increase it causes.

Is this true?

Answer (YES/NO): NO